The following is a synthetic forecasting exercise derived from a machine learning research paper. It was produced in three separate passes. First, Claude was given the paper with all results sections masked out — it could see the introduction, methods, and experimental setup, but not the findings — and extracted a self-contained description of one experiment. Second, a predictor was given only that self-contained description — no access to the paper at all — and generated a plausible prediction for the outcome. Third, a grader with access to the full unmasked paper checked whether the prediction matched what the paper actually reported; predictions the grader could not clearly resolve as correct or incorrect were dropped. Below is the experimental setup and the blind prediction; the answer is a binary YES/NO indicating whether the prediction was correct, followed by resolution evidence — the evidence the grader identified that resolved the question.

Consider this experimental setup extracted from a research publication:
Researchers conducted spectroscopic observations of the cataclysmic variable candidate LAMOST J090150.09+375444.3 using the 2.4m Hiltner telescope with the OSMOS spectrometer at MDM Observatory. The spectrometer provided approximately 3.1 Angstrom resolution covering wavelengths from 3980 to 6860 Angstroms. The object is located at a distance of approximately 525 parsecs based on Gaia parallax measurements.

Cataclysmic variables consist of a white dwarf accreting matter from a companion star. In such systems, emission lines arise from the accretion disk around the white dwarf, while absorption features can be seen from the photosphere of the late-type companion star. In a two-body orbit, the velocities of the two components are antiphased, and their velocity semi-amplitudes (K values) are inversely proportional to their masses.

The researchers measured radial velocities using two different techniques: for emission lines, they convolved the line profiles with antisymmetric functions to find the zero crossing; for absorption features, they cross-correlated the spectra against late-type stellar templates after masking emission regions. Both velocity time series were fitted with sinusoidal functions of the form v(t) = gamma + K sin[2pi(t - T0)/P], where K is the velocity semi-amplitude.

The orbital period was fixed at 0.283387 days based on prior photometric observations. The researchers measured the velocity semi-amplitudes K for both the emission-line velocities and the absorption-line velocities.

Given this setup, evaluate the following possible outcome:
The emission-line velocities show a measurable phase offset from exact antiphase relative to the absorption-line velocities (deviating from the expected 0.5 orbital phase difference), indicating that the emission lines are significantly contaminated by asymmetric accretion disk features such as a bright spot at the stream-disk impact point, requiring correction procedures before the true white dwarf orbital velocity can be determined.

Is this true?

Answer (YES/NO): NO